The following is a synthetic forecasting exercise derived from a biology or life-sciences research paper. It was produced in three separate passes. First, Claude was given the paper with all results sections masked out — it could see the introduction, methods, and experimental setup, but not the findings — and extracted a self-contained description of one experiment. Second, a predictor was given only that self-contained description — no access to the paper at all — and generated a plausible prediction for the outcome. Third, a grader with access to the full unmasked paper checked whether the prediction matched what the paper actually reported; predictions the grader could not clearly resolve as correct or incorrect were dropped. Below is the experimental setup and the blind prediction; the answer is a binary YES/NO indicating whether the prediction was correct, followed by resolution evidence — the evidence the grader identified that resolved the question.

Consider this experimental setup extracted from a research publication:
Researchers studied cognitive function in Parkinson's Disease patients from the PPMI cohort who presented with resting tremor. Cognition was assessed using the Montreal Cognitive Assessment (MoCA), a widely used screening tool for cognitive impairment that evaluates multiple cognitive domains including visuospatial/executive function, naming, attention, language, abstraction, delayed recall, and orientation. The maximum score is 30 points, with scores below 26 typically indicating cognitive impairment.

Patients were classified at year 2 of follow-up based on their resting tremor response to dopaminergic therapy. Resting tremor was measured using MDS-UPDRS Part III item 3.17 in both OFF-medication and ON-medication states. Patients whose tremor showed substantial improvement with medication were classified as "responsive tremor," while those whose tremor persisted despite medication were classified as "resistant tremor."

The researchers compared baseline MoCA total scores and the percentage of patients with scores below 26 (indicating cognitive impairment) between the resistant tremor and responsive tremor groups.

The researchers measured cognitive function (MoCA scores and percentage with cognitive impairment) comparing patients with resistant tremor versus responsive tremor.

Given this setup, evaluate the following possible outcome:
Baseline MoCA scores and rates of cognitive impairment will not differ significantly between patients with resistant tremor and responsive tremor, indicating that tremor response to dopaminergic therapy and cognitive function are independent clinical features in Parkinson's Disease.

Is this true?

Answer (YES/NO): YES